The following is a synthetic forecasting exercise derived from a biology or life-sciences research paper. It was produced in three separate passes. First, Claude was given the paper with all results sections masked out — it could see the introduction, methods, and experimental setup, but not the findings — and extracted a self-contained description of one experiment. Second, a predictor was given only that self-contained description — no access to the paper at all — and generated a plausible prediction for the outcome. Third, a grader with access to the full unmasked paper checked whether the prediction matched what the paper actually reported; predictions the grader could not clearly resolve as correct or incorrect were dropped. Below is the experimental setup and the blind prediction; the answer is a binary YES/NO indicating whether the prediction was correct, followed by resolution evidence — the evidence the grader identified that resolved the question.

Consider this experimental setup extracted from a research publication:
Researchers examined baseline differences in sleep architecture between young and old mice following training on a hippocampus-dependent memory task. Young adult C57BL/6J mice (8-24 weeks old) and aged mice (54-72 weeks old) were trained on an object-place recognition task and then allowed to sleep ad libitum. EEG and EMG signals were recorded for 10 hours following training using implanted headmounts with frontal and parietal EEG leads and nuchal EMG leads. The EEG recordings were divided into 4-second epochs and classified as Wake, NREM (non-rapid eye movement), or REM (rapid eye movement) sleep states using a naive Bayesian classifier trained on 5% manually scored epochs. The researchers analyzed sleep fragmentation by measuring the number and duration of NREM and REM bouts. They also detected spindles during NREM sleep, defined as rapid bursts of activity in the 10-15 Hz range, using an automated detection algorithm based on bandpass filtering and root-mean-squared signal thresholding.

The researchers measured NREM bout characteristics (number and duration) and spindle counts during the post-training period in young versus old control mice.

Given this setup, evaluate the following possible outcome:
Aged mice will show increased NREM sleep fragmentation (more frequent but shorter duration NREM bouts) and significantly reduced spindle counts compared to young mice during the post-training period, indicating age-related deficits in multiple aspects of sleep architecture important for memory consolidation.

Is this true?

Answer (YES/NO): NO